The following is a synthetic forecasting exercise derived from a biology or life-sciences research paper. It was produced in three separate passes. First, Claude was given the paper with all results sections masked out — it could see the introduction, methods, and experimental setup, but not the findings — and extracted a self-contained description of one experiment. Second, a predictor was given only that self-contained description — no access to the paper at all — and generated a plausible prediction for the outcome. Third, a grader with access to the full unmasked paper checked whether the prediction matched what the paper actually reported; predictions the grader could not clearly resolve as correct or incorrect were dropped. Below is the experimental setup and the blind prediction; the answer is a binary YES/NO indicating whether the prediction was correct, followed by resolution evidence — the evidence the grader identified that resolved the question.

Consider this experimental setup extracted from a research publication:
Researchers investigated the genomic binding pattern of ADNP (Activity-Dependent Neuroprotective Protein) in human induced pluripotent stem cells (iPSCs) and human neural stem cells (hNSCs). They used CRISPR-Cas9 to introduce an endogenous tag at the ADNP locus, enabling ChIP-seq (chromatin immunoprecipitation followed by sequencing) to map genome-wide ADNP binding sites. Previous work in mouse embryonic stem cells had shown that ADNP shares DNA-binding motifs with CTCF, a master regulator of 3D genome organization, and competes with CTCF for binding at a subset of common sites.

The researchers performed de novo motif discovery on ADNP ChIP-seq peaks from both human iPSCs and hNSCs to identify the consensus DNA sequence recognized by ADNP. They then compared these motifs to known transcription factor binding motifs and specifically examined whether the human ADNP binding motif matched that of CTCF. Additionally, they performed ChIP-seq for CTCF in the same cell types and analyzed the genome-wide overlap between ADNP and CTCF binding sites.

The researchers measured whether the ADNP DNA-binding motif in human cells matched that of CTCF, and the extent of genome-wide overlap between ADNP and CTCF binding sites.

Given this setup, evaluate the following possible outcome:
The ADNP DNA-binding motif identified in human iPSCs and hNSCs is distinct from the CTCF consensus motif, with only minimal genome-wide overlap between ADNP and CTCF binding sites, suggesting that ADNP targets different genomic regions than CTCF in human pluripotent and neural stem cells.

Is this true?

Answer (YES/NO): YES